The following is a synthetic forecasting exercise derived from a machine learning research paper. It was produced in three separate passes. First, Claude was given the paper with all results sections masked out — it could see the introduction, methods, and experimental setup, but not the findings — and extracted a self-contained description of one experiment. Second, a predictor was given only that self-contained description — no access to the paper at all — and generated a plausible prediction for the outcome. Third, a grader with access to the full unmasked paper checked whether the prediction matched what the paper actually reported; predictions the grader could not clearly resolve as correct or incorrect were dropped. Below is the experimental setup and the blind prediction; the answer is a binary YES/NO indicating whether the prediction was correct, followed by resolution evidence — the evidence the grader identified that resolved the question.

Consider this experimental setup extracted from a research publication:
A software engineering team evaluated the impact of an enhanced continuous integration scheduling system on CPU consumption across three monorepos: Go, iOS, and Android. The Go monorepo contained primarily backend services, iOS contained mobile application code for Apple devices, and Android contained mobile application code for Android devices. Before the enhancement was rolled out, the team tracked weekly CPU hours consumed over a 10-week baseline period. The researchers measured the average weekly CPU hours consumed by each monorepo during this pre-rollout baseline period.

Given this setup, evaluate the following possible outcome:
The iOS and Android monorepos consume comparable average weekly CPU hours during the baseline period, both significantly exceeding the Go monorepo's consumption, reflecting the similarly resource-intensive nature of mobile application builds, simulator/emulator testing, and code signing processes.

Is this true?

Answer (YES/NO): NO